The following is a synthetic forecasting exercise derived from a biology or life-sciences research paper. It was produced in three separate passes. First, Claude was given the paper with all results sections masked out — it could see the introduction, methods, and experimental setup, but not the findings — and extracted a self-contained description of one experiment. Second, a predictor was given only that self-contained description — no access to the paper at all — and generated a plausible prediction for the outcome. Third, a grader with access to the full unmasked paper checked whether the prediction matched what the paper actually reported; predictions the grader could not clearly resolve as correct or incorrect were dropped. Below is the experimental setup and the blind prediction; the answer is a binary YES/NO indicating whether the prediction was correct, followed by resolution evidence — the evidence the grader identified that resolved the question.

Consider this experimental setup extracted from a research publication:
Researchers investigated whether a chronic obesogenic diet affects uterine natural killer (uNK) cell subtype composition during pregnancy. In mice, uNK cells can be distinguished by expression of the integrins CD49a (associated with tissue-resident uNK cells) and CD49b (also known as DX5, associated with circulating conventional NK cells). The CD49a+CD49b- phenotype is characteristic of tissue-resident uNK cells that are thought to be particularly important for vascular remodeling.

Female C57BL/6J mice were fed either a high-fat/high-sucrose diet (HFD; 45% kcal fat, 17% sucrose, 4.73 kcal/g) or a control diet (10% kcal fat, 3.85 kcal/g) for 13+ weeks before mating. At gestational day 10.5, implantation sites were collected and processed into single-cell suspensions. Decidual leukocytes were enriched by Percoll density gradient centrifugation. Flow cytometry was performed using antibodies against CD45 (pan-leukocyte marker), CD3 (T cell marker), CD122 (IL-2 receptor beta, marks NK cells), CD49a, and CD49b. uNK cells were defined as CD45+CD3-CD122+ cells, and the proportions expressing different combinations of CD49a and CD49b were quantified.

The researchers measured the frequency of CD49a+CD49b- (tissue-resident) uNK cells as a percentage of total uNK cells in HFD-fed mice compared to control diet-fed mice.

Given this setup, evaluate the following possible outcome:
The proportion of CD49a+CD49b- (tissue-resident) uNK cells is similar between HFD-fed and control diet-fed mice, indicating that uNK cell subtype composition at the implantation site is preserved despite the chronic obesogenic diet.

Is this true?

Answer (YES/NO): YES